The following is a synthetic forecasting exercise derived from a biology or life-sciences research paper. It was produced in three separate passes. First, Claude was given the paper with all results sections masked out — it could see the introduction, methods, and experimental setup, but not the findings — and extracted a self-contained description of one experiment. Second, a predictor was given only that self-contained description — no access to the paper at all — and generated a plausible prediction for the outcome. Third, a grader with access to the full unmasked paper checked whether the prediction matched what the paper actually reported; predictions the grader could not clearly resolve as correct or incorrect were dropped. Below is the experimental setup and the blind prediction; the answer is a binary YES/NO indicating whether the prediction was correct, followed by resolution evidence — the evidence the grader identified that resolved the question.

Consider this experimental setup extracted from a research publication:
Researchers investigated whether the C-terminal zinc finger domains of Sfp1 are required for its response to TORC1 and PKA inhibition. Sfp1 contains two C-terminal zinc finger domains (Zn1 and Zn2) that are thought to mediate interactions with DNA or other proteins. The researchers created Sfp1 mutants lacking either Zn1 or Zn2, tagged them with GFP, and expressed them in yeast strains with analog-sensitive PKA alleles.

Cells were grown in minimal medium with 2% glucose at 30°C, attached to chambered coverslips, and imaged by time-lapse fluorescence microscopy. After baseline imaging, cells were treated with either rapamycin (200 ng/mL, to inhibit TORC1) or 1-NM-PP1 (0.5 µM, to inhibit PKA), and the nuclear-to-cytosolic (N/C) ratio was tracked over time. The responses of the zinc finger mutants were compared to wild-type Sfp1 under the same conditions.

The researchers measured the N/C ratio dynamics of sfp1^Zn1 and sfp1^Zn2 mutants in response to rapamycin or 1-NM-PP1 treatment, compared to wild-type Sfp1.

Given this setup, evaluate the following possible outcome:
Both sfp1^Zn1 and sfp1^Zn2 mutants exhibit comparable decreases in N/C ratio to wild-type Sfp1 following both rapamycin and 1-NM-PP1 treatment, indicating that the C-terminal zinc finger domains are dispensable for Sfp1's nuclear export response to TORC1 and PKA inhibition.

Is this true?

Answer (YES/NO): NO